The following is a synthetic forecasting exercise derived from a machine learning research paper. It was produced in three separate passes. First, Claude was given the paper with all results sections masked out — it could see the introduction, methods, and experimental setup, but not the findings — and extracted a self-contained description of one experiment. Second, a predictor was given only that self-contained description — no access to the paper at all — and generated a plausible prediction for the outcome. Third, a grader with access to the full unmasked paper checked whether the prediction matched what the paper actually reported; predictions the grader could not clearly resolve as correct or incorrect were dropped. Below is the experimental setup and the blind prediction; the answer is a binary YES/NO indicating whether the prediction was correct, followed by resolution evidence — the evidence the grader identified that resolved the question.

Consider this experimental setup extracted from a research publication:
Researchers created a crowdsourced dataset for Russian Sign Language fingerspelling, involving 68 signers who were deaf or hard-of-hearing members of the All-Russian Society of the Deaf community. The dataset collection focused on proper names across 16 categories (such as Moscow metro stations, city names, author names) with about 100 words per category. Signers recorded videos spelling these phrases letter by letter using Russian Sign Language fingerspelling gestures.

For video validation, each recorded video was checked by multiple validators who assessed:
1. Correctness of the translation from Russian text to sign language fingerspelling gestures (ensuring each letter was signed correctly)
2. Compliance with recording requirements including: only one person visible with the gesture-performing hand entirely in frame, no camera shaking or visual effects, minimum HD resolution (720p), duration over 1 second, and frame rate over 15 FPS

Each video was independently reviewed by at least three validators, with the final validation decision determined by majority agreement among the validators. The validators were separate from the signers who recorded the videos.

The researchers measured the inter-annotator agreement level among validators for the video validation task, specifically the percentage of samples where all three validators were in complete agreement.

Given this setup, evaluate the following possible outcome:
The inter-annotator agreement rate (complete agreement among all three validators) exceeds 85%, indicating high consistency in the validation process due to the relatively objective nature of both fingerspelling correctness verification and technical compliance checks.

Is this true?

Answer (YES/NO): NO